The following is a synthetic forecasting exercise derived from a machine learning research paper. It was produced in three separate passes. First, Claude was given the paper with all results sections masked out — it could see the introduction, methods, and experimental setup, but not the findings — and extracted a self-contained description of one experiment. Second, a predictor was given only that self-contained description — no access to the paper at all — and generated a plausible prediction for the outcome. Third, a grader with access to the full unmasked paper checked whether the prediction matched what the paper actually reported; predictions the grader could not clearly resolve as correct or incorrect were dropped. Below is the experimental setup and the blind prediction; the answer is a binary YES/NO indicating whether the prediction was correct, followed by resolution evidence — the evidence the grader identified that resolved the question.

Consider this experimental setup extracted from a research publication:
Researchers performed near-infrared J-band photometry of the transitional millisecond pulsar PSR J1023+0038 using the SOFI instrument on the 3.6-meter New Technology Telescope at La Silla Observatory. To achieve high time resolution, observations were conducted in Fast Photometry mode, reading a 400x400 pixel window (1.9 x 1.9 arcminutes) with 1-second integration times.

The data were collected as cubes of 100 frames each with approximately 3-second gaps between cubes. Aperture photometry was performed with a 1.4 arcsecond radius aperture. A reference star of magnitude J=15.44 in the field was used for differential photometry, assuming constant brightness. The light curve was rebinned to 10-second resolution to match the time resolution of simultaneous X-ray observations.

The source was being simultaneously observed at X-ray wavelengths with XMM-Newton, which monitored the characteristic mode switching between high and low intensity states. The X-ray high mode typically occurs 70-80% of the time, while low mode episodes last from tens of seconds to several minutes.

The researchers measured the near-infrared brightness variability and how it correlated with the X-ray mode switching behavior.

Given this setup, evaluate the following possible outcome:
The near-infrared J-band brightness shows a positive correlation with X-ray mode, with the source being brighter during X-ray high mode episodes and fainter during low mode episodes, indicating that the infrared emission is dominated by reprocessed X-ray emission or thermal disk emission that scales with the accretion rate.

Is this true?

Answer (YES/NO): NO